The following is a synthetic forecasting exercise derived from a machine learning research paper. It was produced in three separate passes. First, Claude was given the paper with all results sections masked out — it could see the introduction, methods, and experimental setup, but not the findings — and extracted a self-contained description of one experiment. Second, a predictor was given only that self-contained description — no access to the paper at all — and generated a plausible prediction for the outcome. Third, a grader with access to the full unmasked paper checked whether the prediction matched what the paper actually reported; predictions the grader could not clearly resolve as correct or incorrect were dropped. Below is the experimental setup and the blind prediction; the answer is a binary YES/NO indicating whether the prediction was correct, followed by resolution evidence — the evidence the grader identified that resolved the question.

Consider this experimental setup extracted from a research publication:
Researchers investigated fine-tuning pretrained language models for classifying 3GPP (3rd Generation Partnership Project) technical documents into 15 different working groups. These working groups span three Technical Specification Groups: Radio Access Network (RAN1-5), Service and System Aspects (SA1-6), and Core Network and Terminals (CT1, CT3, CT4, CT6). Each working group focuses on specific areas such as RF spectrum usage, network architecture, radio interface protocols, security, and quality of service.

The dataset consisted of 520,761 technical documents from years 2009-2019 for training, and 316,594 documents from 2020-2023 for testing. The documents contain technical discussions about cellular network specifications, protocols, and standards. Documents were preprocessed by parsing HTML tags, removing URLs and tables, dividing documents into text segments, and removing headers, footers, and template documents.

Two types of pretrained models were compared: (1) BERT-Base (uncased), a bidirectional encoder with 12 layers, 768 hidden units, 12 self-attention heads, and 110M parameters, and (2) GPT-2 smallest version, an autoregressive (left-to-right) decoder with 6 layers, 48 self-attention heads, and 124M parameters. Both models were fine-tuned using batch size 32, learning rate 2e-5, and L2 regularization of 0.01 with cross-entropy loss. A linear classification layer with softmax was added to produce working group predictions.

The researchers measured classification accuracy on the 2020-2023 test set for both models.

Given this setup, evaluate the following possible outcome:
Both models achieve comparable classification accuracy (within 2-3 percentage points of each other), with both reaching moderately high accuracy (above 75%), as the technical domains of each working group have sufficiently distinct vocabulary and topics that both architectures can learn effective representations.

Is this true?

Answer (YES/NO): YES